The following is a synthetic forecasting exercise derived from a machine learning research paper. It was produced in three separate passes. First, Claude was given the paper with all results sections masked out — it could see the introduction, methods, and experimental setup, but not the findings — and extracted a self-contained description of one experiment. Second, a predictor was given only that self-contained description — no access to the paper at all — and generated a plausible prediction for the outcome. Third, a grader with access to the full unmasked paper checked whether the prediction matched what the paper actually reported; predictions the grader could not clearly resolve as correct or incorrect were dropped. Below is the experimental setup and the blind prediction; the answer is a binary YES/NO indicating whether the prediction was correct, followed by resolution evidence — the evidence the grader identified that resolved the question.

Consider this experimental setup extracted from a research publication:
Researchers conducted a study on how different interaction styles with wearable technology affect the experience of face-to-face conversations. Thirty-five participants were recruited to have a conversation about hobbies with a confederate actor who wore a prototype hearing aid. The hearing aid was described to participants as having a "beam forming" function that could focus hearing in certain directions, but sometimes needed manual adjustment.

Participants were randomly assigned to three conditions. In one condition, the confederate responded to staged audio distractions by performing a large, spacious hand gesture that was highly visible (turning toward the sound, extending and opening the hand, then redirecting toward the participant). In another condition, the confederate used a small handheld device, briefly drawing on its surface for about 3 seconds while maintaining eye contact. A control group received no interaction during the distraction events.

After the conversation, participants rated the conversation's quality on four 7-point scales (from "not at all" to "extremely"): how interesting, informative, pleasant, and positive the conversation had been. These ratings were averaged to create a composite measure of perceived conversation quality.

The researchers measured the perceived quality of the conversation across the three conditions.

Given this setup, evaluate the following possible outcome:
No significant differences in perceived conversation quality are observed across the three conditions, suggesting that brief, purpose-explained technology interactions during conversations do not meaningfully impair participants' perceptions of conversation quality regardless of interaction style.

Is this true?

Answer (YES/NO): YES